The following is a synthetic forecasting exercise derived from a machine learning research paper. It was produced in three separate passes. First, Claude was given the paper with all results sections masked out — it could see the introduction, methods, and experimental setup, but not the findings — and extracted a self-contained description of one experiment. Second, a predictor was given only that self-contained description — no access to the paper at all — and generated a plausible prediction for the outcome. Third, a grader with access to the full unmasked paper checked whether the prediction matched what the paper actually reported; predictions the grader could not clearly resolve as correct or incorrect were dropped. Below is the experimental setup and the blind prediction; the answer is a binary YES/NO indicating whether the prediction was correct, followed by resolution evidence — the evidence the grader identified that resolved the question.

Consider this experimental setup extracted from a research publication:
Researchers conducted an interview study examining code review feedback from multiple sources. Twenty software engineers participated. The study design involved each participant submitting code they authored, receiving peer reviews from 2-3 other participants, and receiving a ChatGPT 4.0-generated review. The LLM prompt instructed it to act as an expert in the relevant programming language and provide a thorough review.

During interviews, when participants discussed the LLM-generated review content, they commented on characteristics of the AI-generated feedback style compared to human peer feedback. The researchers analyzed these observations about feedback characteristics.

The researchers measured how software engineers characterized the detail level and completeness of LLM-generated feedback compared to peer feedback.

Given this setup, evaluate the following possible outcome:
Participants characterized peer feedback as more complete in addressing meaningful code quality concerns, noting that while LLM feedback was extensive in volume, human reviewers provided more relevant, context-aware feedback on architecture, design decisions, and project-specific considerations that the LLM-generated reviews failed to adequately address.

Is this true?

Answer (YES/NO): NO